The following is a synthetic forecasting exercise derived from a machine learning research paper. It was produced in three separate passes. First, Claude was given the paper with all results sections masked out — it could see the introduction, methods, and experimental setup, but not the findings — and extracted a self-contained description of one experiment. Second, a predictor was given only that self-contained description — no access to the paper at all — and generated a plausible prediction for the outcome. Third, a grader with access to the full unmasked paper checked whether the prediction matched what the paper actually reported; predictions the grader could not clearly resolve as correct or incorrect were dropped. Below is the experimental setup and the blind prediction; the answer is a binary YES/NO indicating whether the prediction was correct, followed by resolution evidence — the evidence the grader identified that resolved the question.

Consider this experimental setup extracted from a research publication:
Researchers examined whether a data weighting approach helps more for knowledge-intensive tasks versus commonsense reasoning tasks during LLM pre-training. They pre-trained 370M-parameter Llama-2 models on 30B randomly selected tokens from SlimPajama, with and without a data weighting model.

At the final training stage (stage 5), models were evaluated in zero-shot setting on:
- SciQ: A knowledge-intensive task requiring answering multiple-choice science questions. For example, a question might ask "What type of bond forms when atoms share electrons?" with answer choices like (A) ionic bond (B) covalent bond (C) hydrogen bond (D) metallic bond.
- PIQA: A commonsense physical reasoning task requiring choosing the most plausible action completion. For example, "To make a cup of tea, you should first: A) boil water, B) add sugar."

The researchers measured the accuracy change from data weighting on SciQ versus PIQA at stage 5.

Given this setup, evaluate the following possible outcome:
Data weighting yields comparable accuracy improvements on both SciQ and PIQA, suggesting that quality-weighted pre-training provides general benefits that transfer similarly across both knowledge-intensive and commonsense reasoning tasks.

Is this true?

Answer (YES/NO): NO